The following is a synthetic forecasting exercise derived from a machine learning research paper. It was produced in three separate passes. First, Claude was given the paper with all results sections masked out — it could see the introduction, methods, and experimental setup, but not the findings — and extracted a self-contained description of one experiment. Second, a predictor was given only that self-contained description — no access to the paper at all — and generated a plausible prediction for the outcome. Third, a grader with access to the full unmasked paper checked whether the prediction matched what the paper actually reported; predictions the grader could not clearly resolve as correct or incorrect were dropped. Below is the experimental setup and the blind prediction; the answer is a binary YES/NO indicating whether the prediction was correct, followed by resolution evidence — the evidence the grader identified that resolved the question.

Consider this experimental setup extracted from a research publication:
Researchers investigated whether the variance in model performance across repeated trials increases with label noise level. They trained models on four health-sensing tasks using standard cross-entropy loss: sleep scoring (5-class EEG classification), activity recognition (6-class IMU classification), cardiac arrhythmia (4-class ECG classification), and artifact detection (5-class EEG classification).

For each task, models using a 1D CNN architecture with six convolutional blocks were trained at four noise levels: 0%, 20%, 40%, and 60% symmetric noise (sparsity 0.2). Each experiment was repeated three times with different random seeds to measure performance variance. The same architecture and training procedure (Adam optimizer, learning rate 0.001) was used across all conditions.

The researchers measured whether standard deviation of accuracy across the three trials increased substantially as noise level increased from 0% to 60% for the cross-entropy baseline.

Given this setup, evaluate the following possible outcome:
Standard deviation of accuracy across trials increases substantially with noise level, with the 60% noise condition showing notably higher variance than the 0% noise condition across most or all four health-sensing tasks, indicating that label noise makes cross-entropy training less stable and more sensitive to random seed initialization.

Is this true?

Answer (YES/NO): NO